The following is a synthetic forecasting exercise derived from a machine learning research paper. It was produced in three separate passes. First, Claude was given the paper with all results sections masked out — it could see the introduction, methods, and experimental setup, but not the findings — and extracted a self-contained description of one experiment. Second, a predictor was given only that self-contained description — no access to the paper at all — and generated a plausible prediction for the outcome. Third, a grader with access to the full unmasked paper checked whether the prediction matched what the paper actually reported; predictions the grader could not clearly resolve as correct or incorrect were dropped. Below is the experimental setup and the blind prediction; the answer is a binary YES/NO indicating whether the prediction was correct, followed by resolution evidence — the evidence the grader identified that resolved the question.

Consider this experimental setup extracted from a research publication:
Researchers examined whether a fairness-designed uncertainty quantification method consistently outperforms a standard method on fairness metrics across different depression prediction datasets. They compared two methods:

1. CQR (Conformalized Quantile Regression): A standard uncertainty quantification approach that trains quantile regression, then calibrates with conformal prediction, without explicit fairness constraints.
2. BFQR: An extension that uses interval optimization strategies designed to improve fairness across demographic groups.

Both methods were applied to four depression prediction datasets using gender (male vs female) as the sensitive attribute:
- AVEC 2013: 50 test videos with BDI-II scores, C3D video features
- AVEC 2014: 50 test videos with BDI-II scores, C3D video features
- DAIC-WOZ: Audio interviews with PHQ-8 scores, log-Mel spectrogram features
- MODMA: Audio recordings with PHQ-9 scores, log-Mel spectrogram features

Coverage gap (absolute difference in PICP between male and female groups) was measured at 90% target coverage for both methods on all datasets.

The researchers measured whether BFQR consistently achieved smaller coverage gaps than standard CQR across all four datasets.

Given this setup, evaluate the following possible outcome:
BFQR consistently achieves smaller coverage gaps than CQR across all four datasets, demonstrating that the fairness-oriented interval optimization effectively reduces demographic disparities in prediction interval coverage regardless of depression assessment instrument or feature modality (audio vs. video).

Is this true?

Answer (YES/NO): NO